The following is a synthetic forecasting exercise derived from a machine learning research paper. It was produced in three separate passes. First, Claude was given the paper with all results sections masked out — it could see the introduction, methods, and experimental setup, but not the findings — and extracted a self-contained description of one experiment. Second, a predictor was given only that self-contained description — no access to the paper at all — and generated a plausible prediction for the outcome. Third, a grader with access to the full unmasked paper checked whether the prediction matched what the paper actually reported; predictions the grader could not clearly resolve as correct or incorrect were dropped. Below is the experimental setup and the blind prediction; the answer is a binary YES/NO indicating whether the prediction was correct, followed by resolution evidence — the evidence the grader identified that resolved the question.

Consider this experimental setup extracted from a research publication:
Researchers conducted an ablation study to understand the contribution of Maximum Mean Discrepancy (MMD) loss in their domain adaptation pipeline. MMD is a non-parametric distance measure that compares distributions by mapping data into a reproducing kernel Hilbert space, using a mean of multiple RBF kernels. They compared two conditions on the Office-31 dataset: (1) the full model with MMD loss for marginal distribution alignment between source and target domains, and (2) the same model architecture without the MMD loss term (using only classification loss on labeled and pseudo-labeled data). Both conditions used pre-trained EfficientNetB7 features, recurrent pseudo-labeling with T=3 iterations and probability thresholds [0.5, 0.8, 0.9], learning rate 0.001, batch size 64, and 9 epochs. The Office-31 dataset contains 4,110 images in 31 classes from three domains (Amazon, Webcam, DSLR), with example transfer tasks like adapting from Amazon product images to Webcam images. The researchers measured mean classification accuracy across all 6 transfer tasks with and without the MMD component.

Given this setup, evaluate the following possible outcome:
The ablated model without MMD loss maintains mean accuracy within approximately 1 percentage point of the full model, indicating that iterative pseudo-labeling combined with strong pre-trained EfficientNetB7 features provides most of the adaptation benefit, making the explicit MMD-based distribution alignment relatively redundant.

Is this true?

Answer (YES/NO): NO